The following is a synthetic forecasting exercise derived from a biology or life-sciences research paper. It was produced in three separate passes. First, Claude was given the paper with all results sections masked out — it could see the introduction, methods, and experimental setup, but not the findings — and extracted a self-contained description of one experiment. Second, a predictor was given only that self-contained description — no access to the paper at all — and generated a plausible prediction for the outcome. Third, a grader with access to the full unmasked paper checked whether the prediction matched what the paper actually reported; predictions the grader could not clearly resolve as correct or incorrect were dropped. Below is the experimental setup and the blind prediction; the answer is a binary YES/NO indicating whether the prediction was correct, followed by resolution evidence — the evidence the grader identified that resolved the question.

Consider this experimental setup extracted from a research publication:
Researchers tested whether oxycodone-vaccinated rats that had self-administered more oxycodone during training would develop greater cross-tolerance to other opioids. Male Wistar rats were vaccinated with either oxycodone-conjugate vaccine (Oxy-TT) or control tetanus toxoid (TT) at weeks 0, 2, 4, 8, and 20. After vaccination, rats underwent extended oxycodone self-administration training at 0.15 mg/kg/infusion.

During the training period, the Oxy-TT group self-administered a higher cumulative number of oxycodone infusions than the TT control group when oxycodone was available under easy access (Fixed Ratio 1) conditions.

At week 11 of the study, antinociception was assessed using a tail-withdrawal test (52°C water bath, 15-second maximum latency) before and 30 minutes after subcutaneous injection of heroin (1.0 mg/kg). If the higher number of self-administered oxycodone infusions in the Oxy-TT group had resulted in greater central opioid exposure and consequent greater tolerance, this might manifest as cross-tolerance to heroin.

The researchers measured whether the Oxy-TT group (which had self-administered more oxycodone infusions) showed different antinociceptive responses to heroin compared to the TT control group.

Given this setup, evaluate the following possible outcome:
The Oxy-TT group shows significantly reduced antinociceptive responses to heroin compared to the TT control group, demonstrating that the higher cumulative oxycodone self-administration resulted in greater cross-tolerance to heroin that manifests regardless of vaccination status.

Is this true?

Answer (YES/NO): NO